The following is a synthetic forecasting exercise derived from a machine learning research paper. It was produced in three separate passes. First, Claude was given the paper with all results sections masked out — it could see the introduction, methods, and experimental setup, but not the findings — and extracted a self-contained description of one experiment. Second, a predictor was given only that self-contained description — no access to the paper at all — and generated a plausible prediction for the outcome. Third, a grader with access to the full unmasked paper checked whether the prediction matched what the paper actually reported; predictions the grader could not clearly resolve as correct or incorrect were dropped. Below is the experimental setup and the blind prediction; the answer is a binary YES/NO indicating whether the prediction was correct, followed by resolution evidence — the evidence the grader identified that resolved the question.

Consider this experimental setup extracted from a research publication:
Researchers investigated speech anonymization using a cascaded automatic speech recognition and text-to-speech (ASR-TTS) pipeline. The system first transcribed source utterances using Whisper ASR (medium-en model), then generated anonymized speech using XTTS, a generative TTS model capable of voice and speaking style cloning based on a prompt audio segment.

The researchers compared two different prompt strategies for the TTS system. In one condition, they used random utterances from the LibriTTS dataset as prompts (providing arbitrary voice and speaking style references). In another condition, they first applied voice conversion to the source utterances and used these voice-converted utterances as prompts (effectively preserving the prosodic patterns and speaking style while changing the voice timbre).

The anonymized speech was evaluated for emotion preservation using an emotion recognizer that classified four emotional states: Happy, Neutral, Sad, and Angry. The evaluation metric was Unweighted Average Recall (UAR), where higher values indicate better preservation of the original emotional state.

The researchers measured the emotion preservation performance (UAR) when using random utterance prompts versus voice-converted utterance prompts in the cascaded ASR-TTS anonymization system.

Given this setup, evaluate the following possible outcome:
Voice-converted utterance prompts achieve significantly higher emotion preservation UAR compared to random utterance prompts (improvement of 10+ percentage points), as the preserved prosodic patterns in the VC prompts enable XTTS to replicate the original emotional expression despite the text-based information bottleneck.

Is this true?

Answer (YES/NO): NO